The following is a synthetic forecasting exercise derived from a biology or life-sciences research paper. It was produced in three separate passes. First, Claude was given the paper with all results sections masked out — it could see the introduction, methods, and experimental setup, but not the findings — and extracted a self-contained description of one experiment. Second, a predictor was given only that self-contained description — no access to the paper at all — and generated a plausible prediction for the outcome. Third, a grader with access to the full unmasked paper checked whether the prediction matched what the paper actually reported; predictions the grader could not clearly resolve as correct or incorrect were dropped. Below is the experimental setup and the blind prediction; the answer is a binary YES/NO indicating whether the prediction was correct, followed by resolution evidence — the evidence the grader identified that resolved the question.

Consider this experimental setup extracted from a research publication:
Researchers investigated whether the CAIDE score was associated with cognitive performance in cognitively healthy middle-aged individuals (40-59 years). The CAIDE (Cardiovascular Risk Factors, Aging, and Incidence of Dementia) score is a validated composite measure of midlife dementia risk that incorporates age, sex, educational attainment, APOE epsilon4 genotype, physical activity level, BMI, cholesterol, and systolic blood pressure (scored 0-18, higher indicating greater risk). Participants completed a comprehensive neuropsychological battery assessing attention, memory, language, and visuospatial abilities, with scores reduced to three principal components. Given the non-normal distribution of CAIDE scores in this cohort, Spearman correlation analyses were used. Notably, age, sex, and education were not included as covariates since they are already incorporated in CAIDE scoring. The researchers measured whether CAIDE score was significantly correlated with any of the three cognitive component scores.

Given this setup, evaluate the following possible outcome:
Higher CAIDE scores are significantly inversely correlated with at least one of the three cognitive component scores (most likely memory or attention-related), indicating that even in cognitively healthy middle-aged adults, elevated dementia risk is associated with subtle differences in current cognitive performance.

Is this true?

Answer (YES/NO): YES